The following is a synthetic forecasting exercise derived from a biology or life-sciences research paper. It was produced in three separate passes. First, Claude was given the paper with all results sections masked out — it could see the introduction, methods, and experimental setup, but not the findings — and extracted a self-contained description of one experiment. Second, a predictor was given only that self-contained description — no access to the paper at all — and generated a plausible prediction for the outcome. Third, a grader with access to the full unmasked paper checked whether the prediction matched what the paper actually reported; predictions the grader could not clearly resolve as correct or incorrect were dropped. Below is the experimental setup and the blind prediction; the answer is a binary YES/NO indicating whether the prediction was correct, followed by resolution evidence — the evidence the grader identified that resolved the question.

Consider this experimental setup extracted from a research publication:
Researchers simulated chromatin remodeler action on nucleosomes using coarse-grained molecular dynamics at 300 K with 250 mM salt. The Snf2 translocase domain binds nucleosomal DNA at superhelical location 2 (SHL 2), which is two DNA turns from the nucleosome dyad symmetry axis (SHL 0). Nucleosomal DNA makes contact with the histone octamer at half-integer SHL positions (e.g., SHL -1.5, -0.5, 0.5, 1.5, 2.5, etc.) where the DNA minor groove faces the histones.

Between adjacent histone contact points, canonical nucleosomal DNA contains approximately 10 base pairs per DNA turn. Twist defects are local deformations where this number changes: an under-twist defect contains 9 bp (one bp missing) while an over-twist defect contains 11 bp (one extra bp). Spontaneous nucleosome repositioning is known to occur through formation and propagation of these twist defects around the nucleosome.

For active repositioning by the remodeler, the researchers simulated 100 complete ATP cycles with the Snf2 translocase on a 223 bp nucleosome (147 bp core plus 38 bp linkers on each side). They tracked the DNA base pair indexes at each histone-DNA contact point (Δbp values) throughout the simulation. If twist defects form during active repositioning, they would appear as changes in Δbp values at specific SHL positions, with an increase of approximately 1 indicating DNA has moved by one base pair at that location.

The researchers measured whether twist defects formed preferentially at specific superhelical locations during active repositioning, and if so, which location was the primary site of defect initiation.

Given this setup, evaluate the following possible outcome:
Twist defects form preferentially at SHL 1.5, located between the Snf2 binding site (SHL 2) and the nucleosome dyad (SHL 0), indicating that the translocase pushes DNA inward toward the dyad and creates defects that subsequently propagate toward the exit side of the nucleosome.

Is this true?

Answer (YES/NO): NO